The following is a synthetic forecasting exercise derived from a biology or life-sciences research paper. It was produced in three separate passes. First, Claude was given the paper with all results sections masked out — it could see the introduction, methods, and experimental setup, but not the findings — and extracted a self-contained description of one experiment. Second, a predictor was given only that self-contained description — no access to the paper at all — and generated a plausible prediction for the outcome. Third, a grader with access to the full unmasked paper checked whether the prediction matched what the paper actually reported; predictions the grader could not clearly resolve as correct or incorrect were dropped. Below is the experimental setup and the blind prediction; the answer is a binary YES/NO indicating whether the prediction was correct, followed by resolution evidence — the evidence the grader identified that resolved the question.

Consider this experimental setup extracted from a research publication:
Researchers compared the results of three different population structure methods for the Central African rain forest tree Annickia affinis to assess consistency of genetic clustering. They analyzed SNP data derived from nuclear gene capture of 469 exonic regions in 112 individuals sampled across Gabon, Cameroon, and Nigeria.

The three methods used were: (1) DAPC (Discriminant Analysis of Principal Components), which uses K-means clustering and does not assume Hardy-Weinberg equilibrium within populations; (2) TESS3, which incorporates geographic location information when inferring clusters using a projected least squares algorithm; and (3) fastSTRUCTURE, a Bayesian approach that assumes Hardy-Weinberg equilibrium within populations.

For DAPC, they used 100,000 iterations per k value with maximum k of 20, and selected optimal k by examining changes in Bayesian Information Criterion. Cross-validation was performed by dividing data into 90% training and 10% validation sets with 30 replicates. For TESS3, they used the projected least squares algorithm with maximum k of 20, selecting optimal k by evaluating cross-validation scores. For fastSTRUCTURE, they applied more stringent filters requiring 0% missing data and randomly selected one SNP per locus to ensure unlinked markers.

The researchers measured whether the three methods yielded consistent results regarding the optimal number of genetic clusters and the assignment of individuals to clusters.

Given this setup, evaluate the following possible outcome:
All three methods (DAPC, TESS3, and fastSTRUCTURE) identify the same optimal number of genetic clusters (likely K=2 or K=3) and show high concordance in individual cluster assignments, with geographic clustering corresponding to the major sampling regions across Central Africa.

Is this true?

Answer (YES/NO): NO